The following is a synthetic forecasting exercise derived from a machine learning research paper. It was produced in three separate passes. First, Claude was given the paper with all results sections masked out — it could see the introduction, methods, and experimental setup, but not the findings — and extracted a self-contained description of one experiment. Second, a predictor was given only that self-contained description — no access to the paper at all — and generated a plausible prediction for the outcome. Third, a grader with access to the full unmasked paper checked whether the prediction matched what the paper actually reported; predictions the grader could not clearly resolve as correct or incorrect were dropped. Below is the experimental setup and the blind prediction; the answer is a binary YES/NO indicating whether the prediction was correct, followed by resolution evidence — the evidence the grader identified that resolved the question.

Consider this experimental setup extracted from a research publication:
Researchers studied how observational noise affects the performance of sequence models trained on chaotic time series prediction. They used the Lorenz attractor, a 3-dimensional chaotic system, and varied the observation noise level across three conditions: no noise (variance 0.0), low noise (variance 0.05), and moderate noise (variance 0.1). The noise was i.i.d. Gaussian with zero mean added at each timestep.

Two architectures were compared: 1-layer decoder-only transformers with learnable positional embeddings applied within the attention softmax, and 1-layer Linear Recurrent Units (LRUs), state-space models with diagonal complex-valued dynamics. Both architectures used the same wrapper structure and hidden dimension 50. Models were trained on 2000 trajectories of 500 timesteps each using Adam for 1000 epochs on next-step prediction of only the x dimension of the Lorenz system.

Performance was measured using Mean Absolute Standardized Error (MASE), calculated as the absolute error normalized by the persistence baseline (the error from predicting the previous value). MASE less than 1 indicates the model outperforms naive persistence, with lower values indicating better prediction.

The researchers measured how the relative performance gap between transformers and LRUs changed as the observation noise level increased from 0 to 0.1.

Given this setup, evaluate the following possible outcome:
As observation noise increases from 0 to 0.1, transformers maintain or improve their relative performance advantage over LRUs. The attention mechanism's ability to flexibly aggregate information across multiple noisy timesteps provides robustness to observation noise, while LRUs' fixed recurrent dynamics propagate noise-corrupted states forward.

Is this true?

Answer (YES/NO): NO